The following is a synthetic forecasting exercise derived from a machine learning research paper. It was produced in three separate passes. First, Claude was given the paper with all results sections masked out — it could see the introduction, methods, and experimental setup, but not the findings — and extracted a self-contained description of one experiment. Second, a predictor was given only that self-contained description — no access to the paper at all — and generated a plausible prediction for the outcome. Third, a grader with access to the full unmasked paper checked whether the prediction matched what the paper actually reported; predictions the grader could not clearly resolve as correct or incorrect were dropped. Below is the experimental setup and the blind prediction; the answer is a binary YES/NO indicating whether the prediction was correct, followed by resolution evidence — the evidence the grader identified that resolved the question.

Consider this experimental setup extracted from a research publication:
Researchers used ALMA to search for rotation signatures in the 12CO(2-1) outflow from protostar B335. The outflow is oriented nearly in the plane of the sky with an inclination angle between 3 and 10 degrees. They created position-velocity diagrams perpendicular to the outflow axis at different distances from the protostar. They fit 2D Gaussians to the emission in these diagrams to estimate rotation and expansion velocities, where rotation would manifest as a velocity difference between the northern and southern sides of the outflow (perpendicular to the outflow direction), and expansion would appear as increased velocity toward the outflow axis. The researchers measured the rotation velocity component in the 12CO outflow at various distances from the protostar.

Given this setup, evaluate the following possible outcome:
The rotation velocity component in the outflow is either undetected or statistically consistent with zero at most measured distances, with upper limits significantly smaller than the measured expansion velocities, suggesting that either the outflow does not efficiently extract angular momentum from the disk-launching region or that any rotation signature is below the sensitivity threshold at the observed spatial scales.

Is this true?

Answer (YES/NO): YES